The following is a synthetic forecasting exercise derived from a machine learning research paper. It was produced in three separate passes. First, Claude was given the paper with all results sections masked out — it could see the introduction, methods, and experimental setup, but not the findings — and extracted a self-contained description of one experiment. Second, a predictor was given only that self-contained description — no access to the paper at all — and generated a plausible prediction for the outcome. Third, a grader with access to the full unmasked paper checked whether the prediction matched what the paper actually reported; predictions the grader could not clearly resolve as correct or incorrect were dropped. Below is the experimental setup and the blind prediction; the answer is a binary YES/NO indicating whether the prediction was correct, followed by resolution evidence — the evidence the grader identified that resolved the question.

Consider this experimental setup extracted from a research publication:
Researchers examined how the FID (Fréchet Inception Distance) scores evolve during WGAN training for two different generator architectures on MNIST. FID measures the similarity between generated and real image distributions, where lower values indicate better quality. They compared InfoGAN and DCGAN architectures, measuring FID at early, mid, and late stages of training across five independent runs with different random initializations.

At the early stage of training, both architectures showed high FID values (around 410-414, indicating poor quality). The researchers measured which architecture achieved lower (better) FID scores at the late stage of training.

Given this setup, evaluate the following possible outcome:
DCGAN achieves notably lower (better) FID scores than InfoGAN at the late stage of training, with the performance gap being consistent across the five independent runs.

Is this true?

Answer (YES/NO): NO